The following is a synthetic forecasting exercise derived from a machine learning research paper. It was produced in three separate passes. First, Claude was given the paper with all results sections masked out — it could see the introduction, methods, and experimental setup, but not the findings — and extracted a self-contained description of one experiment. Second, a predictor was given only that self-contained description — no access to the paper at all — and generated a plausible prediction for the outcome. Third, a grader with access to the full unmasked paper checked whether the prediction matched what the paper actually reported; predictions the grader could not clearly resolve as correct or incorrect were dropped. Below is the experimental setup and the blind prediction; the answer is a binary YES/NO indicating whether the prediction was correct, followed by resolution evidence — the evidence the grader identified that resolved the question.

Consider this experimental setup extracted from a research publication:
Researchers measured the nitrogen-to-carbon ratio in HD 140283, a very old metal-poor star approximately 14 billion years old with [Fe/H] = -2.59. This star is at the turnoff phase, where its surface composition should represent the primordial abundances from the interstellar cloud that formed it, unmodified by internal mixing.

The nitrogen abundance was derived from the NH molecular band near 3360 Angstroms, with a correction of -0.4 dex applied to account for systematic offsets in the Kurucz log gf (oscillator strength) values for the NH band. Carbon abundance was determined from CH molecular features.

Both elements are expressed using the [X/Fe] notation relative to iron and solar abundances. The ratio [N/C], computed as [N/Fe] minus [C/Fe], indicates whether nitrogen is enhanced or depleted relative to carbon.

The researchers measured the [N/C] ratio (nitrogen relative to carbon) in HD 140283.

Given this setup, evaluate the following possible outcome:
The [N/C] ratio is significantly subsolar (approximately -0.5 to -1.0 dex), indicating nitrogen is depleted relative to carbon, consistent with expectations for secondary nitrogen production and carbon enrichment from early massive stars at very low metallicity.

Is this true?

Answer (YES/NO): NO